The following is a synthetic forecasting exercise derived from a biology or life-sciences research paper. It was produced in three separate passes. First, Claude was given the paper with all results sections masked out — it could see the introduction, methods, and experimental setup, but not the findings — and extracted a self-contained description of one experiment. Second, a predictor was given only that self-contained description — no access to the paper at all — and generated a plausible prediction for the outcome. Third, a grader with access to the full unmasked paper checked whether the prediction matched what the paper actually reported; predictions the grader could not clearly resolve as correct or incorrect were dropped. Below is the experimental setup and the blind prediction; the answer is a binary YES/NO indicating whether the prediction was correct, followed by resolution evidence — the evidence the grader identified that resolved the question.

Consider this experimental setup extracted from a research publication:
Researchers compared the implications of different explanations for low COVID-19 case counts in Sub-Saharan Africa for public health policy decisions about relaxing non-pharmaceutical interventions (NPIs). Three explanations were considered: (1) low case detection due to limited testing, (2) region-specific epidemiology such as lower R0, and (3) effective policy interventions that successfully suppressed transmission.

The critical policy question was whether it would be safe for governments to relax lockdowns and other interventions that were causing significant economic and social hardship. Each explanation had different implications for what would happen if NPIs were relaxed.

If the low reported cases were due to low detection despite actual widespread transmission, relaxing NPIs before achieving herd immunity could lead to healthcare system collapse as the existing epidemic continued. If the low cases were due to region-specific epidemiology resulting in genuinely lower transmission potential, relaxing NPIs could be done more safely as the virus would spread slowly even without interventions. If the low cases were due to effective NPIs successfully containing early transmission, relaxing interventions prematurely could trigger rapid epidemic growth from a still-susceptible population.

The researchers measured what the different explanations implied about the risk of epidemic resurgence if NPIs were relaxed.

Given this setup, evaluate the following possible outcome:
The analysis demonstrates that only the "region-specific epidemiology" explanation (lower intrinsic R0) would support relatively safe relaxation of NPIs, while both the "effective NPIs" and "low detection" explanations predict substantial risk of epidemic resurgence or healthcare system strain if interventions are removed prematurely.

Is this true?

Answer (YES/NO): YES